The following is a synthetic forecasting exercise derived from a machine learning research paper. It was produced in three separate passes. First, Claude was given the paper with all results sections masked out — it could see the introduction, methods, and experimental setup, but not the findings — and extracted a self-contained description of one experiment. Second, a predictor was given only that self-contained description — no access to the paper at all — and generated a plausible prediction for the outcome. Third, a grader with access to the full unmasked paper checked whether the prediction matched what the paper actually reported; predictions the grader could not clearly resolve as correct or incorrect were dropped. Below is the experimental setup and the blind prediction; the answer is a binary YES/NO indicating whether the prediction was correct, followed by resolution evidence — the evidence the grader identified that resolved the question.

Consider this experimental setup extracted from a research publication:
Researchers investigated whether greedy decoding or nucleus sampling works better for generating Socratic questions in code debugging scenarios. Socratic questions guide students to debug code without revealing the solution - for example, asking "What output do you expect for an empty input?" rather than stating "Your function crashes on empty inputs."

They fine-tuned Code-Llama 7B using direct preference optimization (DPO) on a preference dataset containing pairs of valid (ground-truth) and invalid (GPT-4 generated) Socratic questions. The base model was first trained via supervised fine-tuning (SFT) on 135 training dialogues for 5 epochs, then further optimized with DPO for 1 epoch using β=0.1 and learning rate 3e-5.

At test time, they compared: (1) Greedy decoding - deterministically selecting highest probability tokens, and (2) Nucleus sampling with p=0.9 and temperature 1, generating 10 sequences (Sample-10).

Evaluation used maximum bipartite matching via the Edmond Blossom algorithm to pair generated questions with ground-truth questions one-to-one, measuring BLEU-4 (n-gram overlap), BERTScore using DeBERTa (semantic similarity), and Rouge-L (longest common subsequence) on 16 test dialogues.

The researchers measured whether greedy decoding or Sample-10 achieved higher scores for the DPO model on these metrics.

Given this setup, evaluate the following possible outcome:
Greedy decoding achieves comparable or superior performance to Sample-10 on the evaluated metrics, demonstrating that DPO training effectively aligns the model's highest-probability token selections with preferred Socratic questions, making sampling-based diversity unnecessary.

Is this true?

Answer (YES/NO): NO